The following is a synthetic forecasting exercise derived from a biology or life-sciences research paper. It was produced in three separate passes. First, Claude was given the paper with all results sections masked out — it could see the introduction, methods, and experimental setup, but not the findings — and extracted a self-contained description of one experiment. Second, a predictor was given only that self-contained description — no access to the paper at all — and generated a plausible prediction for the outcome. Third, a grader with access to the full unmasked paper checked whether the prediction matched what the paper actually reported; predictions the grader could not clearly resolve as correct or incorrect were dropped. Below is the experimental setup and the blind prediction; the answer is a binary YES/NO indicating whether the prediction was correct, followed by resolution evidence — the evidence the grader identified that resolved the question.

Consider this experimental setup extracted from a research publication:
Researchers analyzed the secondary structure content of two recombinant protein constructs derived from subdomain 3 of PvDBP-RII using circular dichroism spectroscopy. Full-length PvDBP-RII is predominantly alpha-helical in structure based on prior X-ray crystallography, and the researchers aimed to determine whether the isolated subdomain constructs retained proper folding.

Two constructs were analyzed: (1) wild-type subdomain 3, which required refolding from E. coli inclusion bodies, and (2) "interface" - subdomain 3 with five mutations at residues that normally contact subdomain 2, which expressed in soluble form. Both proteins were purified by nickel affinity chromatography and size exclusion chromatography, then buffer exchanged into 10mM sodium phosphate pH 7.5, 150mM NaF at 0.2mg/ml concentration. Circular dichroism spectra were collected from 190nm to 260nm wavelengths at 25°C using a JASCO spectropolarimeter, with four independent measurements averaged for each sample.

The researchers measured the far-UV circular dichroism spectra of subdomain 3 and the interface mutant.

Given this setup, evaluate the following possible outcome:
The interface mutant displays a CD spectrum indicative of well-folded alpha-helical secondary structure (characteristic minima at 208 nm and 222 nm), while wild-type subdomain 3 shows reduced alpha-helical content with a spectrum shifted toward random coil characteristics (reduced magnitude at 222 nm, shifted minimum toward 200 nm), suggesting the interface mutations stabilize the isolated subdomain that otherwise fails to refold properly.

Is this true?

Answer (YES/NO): NO